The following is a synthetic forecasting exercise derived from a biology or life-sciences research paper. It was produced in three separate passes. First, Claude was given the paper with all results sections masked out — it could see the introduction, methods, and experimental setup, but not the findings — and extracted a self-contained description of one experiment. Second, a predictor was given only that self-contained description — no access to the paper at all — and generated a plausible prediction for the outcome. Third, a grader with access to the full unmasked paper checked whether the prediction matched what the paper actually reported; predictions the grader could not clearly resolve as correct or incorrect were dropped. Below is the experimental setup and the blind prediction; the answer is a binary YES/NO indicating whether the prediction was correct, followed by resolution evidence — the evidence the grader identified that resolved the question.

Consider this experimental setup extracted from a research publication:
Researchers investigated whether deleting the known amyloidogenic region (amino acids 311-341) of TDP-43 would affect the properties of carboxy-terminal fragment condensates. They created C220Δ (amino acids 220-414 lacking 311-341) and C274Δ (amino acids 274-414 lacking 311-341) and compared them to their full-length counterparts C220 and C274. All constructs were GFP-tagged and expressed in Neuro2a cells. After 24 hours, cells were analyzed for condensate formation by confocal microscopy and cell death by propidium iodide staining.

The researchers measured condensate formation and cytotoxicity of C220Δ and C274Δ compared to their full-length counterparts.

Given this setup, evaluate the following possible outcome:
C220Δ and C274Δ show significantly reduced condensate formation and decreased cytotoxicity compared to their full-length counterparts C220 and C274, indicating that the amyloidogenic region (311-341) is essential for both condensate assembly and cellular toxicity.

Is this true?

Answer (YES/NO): NO